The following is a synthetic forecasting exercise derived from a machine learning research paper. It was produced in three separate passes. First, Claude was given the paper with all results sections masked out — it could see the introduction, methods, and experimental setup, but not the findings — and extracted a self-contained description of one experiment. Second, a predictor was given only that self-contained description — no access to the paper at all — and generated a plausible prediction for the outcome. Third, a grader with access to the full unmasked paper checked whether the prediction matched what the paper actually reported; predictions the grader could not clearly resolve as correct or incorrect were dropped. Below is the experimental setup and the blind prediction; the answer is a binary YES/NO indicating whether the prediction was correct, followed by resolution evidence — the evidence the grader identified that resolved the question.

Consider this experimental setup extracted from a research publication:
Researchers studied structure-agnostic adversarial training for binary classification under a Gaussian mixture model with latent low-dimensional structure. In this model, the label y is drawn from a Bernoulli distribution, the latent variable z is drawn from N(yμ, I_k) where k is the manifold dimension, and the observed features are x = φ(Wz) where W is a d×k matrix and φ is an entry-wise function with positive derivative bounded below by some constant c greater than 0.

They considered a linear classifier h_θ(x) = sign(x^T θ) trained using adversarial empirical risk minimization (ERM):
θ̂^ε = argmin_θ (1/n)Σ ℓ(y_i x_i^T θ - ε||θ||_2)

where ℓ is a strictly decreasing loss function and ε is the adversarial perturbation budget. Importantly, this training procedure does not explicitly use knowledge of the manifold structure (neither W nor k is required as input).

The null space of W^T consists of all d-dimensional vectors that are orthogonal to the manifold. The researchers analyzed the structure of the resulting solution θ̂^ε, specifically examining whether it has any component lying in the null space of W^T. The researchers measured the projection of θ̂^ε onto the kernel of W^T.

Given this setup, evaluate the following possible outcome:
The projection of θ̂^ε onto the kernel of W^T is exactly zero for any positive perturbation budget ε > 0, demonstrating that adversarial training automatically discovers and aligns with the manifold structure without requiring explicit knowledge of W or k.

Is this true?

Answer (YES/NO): YES